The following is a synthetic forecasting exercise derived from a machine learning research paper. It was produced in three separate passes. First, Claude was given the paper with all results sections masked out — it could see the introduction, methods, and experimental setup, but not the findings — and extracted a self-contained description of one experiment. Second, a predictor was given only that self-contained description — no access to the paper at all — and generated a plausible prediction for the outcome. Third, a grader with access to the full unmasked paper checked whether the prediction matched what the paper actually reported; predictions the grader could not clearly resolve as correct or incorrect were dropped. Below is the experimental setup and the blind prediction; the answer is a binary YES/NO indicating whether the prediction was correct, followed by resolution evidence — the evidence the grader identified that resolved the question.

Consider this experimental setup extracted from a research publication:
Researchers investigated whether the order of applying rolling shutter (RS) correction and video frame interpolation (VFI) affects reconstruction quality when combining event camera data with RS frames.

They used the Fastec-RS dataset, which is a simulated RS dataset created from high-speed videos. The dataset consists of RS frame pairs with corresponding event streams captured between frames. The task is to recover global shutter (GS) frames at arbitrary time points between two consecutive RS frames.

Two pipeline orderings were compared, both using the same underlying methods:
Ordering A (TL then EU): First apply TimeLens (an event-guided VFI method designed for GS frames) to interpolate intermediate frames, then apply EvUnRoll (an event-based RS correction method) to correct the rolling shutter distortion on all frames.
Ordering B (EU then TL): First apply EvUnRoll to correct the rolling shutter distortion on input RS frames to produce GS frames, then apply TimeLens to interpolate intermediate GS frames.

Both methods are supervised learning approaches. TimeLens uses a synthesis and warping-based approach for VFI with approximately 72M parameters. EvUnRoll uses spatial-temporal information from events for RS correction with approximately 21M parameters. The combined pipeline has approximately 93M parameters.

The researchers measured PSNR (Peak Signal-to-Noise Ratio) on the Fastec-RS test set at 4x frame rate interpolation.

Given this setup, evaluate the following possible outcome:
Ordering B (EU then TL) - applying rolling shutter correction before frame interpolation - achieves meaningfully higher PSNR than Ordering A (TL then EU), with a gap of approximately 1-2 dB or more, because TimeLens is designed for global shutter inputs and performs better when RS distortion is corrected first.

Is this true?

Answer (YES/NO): YES